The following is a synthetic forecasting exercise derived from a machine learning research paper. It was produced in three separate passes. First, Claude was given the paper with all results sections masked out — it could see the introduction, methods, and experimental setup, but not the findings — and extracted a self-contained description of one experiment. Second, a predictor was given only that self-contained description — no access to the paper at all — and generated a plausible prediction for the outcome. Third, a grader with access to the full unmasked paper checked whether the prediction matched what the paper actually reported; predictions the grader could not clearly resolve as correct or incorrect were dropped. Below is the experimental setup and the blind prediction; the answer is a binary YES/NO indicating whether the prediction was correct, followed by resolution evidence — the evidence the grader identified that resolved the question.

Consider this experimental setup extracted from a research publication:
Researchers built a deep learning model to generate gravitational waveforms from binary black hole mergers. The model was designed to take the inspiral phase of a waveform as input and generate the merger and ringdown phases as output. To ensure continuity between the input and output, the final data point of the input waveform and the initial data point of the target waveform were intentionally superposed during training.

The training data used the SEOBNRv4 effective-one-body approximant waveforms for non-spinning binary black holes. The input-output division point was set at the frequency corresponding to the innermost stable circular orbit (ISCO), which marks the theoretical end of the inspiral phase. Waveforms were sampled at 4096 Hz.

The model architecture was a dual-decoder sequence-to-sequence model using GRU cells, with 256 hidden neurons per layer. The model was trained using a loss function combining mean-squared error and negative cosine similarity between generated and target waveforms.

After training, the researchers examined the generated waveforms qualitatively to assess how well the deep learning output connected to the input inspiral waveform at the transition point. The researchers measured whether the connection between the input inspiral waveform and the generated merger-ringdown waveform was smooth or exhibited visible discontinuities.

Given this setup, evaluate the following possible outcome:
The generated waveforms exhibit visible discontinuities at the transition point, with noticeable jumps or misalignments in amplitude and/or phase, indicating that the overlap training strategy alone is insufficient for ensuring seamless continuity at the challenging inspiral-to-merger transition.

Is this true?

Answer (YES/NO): YES